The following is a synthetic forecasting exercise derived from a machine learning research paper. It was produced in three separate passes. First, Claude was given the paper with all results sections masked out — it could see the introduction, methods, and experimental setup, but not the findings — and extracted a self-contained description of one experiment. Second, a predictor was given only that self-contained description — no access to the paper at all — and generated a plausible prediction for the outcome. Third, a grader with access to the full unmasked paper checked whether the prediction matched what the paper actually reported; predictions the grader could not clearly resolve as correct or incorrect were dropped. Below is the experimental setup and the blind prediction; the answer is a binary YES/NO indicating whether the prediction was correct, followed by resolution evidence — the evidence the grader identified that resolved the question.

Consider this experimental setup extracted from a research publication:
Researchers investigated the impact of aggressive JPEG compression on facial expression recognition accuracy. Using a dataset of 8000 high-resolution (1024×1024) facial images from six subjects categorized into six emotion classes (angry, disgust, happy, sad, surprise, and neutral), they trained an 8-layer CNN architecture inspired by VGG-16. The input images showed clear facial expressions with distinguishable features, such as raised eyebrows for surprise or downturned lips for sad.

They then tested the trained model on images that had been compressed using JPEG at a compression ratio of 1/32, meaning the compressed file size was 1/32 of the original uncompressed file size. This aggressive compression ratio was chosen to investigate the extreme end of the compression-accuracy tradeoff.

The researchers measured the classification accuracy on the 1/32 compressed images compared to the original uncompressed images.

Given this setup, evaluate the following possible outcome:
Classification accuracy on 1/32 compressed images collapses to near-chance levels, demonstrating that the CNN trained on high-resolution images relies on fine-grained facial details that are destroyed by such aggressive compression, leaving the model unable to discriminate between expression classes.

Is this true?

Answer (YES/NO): NO